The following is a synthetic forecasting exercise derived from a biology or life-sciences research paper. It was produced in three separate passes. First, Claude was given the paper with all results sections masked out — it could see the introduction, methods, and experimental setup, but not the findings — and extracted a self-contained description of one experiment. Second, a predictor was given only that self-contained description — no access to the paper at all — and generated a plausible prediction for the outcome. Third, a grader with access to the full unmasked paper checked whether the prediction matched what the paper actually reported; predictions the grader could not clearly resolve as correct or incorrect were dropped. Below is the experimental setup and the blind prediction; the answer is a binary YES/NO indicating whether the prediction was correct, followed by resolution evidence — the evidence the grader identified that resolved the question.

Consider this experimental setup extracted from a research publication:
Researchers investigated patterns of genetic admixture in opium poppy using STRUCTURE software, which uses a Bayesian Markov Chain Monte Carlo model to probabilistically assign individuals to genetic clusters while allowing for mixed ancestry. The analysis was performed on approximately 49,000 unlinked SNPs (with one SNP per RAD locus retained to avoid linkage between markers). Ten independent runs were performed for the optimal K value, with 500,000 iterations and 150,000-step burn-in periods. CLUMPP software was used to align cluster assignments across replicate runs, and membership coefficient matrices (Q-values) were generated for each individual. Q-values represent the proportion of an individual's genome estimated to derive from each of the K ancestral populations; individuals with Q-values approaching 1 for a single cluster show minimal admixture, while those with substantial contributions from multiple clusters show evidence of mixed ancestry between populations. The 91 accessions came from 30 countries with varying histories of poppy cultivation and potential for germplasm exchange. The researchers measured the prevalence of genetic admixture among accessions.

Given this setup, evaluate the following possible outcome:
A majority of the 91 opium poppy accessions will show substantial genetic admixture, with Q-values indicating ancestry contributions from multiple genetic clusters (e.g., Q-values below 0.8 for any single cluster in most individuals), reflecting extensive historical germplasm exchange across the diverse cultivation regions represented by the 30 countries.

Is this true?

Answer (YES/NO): NO